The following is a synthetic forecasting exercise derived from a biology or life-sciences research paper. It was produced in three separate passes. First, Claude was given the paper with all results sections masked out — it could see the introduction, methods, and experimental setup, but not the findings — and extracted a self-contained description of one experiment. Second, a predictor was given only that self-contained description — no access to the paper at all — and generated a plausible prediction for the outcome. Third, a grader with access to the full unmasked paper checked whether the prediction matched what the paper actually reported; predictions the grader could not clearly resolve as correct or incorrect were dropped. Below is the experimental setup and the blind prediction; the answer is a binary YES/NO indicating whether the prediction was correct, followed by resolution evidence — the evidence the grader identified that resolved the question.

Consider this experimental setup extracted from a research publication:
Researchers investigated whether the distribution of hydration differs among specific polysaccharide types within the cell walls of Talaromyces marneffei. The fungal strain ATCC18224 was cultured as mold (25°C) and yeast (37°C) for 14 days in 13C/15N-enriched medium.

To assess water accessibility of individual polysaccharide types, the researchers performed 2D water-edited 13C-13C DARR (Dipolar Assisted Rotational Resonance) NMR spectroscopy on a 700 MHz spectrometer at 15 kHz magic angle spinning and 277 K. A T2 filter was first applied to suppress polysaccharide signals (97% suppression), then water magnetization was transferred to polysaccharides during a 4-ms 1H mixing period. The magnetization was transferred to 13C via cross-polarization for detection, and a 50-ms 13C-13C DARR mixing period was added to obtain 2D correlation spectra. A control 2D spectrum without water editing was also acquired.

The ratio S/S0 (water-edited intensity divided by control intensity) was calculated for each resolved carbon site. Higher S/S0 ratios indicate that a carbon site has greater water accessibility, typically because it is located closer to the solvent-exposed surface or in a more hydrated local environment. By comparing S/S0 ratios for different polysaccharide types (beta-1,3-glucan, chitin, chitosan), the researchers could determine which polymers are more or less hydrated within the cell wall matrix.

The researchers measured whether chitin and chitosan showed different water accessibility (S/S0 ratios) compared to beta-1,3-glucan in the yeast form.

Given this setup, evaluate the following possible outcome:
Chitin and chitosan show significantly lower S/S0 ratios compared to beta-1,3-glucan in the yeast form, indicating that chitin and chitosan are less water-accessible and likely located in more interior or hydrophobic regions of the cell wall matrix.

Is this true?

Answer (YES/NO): YES